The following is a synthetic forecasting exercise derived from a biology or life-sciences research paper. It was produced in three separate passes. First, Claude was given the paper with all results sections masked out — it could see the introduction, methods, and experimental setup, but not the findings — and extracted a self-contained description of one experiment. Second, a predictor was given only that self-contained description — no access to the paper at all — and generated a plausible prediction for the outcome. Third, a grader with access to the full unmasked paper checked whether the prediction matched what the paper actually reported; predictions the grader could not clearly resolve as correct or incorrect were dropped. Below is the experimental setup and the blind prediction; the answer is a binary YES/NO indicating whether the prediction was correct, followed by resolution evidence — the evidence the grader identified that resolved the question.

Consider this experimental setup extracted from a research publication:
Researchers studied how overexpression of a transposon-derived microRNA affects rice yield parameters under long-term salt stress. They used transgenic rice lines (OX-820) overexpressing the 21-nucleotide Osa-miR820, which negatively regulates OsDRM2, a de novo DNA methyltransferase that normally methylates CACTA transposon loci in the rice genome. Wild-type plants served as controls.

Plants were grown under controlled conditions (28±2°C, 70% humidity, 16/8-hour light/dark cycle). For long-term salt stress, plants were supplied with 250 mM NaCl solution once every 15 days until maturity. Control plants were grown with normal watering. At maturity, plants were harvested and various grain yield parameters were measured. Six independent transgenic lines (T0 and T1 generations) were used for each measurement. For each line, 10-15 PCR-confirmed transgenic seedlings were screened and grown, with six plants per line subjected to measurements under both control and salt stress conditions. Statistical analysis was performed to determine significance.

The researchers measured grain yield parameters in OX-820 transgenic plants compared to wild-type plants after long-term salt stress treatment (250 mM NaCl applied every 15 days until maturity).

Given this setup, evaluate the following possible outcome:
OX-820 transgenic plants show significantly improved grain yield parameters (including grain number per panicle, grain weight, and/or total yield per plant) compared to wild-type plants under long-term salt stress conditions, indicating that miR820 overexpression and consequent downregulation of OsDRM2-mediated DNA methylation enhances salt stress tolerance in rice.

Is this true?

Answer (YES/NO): NO